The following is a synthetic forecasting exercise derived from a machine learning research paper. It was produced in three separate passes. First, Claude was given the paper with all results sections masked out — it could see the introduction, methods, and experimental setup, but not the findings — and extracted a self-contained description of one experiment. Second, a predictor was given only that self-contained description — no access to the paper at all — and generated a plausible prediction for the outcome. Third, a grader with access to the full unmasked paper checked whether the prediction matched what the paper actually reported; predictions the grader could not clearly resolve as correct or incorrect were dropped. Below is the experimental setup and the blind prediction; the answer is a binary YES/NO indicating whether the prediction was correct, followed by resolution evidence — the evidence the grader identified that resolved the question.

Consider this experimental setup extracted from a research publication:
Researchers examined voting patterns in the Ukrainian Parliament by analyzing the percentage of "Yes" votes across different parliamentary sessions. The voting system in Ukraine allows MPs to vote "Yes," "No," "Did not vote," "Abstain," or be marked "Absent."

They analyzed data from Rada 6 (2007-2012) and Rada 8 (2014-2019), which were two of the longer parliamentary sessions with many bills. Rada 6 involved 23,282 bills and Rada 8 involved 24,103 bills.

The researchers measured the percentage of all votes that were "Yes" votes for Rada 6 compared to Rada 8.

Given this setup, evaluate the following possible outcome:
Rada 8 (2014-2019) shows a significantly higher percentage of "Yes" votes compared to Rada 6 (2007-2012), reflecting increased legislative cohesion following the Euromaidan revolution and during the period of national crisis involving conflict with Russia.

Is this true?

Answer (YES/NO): NO